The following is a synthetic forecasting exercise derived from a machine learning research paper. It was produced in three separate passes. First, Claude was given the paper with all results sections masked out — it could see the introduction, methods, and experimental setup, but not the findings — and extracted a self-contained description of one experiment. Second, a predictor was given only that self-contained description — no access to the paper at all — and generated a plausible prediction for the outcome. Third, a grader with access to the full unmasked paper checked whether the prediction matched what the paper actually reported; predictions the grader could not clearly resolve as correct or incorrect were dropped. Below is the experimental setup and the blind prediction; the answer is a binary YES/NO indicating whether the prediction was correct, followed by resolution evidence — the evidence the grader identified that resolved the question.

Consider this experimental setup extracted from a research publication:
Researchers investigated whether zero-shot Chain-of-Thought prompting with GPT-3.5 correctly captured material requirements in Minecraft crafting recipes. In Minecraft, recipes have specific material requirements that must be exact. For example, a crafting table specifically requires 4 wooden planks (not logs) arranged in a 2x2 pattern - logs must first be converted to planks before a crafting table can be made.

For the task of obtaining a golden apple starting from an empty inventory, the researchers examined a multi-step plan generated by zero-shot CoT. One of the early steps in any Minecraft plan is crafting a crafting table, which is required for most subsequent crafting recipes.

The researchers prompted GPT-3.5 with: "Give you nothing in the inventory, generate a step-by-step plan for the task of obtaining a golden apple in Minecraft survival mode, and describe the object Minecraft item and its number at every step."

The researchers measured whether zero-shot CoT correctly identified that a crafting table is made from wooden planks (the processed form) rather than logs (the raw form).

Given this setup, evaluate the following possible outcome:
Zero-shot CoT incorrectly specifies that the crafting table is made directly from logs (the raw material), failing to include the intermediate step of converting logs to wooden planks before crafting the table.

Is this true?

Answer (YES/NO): YES